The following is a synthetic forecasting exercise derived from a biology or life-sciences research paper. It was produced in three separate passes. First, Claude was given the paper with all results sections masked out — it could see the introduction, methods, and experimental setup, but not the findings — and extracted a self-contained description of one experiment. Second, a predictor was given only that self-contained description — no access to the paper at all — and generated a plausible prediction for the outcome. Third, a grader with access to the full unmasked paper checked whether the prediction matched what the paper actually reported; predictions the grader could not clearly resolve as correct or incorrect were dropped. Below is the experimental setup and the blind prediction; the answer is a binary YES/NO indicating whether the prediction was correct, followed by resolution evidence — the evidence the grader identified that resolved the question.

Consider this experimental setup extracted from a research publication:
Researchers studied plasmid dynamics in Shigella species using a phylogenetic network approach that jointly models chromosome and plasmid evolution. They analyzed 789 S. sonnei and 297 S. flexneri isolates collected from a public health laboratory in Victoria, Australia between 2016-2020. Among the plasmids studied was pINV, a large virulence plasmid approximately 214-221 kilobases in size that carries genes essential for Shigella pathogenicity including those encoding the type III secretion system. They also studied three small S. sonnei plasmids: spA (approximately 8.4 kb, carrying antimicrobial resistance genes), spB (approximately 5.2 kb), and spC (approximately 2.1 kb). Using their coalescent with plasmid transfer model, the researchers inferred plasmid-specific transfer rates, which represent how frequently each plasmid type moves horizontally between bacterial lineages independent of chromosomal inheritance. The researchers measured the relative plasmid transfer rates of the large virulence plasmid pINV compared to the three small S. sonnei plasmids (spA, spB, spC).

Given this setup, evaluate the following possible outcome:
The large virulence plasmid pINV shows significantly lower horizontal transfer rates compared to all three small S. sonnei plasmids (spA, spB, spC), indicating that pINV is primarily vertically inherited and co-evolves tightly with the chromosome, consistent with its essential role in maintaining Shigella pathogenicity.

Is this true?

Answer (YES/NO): YES